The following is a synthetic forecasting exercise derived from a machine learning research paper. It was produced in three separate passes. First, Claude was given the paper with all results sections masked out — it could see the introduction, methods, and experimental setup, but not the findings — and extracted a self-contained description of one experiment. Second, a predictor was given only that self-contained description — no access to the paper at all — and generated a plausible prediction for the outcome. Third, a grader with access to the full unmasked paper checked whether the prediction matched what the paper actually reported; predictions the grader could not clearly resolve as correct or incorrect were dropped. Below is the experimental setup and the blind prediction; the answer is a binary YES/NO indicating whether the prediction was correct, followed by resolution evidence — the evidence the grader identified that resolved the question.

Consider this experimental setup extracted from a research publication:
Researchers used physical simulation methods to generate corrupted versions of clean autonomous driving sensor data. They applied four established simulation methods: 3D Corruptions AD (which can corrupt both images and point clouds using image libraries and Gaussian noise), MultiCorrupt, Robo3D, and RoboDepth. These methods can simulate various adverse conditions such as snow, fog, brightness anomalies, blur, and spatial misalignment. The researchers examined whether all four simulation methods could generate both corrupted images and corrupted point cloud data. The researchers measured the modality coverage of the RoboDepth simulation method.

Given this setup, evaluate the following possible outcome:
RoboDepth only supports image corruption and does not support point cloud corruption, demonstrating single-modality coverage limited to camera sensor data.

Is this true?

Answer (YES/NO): YES